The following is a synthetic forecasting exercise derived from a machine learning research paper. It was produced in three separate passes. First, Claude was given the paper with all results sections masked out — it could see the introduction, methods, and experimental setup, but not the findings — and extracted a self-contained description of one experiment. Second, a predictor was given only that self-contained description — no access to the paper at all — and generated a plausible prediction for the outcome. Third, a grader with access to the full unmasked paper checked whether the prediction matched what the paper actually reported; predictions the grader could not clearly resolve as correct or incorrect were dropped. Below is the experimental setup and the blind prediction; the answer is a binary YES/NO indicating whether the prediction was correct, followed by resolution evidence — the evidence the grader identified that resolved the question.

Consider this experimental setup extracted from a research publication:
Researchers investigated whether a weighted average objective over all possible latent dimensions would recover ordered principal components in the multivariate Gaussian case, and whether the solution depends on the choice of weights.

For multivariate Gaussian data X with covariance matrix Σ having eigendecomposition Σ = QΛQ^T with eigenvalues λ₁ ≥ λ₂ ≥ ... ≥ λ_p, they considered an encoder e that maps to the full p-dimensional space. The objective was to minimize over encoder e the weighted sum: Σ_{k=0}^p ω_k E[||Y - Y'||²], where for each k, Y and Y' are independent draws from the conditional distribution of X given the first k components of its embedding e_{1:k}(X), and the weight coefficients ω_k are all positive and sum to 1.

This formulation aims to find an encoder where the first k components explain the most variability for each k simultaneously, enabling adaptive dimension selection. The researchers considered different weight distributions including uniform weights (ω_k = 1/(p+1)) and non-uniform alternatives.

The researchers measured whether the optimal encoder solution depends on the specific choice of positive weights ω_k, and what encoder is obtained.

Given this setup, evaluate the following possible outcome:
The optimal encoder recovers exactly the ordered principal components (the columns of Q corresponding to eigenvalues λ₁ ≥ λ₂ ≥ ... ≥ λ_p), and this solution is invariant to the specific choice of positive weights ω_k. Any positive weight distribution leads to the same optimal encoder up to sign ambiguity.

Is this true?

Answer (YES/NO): YES